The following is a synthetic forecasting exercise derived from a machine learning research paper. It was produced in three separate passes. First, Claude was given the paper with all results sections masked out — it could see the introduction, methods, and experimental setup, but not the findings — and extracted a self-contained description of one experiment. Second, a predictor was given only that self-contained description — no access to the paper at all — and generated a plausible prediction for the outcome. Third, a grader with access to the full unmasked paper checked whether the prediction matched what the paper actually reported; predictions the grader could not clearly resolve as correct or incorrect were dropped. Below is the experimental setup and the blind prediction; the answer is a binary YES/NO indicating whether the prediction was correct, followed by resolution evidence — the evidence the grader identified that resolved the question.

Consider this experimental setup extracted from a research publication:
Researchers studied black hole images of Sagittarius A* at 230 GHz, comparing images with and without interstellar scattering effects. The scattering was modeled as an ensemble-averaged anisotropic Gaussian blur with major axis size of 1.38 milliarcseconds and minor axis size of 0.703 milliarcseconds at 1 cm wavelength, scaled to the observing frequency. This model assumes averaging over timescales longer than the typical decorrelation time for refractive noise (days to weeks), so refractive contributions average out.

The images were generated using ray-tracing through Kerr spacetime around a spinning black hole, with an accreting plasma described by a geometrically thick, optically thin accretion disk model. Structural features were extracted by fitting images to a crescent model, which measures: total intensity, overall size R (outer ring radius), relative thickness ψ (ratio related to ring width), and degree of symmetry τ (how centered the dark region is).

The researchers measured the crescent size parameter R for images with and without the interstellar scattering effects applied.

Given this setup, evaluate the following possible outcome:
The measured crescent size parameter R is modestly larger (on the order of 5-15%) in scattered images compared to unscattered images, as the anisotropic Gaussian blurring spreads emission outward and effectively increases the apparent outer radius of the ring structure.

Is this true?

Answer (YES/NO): YES